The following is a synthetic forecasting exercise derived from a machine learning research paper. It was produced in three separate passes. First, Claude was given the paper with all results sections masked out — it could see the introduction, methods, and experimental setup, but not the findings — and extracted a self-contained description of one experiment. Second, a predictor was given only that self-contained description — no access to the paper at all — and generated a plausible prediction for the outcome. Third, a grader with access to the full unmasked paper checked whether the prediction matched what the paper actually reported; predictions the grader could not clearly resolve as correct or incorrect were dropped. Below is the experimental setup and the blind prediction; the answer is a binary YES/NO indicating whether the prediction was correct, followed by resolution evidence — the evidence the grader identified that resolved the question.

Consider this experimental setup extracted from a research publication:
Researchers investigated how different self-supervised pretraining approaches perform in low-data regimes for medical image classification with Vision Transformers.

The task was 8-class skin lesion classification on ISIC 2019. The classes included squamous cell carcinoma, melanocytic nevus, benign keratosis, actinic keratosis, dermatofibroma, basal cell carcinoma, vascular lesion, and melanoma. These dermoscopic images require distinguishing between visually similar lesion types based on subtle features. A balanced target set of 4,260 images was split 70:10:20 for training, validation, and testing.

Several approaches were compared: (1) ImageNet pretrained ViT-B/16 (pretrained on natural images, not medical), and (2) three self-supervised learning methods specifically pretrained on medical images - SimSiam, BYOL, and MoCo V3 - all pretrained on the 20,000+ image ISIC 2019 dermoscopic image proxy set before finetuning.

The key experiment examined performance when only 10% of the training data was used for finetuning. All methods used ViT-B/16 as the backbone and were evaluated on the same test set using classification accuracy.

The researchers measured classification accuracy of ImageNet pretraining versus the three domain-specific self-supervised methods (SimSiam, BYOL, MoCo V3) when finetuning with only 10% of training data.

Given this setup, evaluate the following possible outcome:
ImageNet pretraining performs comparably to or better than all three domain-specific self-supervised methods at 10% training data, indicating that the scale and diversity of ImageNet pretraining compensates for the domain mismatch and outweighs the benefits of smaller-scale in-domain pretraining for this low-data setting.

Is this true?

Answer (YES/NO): YES